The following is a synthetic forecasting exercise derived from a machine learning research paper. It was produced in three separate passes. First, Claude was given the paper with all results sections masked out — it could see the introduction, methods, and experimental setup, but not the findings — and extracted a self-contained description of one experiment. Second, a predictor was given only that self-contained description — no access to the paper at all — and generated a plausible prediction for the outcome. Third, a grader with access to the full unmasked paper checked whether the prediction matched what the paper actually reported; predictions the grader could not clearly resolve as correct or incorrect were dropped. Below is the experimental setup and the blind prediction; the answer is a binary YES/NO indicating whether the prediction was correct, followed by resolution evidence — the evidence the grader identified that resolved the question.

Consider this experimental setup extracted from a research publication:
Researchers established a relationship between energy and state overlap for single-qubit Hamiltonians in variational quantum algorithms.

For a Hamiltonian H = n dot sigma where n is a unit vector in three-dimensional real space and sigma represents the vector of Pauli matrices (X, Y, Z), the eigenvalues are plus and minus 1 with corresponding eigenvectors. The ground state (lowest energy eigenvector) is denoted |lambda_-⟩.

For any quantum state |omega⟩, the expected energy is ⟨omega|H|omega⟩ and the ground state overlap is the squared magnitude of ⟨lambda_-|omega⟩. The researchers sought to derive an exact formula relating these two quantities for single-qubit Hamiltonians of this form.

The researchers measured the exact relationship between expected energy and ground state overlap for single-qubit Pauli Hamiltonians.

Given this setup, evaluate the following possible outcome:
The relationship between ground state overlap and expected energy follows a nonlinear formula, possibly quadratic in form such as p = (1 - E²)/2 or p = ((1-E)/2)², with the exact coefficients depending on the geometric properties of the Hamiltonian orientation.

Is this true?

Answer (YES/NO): NO